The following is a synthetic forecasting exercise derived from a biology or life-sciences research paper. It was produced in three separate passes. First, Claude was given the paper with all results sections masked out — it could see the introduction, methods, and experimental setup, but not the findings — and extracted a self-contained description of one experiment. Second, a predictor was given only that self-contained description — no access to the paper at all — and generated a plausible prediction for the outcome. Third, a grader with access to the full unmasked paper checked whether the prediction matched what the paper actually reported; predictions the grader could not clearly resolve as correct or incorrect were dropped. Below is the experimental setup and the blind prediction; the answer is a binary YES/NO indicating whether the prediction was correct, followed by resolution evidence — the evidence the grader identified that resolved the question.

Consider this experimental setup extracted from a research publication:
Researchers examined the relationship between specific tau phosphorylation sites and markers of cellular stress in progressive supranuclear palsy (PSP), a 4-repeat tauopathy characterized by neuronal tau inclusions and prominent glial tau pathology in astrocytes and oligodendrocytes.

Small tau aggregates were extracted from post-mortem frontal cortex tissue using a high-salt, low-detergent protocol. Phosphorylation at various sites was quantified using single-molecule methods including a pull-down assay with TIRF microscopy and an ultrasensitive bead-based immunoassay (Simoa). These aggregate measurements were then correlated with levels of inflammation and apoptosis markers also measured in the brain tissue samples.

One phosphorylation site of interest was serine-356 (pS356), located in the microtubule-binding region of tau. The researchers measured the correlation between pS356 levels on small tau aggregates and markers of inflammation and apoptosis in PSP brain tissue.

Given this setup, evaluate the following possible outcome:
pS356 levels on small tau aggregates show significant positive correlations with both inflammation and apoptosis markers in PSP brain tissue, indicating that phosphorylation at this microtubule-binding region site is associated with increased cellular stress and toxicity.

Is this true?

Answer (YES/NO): YES